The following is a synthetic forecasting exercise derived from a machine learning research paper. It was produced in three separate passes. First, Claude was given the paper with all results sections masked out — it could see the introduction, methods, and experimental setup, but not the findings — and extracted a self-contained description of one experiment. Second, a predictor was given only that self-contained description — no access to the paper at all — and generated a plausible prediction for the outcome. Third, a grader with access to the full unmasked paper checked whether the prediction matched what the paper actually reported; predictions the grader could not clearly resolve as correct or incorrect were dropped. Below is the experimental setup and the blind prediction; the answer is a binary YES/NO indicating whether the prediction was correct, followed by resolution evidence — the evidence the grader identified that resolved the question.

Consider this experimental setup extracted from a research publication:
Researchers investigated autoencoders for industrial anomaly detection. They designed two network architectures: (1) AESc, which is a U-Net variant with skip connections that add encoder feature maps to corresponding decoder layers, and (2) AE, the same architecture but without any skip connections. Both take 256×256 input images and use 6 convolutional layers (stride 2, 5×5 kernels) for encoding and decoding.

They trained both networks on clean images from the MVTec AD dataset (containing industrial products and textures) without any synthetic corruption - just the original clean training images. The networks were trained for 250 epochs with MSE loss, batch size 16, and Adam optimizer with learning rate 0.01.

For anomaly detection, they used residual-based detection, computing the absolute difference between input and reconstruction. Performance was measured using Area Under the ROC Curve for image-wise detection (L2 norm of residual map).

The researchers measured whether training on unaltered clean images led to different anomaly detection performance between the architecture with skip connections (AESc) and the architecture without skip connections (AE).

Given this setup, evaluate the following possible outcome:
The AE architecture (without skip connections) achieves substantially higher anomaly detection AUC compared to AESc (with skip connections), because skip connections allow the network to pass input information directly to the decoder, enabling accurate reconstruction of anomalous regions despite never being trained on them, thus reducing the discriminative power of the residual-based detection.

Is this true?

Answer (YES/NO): YES